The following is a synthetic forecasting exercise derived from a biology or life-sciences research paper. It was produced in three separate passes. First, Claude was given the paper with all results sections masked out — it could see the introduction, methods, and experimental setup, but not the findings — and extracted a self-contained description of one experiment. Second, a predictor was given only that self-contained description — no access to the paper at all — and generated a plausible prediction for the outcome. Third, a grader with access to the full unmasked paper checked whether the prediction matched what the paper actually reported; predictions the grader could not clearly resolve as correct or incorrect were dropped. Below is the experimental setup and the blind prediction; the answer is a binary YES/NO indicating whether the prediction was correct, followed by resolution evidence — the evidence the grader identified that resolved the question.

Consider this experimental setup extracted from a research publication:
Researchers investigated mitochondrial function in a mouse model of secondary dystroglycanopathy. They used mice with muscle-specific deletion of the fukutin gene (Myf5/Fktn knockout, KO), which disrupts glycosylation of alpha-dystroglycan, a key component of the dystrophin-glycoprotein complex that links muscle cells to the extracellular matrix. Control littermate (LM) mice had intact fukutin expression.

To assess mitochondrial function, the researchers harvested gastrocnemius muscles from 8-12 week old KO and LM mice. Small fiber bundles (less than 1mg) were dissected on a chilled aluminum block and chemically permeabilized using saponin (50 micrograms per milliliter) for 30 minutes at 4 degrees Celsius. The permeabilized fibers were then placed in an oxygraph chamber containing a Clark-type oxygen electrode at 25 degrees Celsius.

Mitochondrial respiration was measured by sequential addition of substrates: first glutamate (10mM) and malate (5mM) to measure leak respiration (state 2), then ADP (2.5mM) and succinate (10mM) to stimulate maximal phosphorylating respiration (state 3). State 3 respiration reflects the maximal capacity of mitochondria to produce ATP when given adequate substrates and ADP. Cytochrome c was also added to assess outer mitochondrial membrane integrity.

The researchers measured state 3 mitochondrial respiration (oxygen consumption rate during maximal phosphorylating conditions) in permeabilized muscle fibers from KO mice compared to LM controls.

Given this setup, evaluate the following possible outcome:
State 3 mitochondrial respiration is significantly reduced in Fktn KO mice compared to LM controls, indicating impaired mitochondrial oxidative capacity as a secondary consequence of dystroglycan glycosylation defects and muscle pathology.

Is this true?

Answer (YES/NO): YES